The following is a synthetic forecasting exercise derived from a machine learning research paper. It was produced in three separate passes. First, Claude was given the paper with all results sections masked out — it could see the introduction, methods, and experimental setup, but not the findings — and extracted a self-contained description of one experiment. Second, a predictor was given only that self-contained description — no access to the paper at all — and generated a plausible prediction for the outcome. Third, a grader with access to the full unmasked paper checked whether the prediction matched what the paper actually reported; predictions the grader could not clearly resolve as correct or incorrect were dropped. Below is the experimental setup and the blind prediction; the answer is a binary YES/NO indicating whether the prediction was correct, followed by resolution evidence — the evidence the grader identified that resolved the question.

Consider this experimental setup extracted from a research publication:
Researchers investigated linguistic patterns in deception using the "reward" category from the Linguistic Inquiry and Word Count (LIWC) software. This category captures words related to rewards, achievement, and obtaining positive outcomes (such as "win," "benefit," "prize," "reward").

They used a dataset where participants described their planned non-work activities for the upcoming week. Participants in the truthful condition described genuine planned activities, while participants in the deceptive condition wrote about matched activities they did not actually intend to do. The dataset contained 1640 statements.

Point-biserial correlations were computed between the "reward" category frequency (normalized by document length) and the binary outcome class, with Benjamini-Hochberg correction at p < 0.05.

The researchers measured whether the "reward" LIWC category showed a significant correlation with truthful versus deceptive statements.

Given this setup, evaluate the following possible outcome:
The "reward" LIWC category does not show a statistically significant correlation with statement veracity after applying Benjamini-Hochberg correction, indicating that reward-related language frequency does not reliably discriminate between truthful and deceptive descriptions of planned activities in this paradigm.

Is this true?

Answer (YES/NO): NO